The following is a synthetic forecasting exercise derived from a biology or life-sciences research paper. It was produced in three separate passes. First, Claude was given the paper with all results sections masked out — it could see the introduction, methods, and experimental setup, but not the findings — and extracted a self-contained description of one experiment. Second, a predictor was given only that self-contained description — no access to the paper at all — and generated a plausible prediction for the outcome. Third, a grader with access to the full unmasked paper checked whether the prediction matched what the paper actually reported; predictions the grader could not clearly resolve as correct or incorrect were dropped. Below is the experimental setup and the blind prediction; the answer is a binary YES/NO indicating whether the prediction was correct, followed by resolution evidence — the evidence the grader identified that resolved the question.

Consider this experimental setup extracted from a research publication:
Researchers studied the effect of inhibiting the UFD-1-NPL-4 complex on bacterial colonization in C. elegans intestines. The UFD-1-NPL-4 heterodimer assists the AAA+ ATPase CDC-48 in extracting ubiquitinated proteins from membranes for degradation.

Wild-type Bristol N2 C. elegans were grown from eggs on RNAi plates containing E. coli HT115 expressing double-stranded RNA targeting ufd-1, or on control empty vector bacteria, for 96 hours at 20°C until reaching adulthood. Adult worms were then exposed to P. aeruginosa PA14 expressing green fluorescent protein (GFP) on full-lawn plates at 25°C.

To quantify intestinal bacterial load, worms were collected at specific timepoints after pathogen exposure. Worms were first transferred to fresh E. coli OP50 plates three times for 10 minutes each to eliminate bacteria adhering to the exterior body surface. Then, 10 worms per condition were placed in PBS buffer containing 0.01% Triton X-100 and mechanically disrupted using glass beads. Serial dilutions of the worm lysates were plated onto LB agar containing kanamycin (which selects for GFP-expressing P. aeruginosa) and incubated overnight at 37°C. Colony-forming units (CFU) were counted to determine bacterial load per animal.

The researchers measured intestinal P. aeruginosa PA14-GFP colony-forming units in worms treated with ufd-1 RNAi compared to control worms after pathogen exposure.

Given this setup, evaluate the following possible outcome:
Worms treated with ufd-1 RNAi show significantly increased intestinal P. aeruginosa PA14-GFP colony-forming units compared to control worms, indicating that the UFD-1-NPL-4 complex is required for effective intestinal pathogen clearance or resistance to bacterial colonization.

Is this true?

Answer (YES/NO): NO